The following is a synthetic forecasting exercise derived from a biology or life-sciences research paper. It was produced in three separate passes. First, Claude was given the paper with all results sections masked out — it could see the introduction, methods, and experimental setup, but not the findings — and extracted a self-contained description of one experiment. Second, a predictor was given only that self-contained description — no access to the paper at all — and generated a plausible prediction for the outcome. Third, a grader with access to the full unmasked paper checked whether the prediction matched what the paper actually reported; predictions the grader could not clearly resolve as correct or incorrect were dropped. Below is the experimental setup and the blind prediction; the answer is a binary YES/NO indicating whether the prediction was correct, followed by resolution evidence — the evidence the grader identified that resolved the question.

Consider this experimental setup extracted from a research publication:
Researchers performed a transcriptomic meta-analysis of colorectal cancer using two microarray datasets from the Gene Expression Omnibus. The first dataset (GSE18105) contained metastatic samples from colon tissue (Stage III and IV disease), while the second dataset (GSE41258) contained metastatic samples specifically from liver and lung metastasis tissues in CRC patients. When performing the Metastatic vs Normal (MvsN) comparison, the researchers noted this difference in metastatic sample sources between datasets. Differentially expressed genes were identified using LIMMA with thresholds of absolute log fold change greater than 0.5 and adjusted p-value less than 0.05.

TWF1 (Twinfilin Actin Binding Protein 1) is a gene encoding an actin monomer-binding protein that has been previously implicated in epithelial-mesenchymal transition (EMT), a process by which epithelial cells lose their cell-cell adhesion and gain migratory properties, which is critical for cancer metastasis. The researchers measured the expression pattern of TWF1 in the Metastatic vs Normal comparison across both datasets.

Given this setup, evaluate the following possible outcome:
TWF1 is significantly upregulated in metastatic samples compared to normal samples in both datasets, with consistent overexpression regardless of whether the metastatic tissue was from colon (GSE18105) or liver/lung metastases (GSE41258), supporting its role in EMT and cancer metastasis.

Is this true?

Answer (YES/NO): NO